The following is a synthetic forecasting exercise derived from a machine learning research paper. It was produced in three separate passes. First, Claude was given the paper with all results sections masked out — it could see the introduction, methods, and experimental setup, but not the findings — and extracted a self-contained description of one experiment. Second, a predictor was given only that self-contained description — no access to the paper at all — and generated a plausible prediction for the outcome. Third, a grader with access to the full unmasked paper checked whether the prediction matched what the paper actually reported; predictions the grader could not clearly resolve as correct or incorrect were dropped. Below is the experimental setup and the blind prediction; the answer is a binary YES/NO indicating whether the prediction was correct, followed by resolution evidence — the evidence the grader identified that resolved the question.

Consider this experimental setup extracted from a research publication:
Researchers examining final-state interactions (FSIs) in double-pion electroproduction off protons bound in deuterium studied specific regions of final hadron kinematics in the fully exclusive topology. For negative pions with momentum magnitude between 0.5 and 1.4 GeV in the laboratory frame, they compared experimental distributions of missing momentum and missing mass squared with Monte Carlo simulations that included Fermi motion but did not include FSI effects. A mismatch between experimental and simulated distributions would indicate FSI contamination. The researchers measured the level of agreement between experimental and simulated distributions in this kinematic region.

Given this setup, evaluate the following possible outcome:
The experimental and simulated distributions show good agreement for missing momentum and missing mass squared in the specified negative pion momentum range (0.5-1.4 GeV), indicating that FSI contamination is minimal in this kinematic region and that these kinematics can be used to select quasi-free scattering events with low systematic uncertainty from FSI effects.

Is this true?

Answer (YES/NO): YES